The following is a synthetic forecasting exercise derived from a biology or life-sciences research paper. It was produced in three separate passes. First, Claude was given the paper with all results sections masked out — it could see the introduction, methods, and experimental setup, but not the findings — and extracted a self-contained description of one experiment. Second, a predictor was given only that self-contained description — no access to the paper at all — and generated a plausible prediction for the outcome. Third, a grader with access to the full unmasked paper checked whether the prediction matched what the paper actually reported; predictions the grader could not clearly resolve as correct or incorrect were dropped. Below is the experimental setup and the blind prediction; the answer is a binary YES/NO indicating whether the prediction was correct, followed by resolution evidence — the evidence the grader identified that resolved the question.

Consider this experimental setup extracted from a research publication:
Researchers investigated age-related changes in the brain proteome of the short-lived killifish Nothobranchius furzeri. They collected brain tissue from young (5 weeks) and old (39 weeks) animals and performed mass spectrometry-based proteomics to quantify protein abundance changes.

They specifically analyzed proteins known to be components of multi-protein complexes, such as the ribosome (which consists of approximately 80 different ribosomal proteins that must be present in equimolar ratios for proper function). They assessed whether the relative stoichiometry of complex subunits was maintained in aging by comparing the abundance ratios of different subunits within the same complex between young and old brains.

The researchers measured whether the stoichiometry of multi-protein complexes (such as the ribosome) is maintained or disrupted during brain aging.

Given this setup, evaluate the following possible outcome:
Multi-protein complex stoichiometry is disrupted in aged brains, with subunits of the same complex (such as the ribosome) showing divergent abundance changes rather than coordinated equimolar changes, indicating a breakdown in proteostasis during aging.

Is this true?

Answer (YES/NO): YES